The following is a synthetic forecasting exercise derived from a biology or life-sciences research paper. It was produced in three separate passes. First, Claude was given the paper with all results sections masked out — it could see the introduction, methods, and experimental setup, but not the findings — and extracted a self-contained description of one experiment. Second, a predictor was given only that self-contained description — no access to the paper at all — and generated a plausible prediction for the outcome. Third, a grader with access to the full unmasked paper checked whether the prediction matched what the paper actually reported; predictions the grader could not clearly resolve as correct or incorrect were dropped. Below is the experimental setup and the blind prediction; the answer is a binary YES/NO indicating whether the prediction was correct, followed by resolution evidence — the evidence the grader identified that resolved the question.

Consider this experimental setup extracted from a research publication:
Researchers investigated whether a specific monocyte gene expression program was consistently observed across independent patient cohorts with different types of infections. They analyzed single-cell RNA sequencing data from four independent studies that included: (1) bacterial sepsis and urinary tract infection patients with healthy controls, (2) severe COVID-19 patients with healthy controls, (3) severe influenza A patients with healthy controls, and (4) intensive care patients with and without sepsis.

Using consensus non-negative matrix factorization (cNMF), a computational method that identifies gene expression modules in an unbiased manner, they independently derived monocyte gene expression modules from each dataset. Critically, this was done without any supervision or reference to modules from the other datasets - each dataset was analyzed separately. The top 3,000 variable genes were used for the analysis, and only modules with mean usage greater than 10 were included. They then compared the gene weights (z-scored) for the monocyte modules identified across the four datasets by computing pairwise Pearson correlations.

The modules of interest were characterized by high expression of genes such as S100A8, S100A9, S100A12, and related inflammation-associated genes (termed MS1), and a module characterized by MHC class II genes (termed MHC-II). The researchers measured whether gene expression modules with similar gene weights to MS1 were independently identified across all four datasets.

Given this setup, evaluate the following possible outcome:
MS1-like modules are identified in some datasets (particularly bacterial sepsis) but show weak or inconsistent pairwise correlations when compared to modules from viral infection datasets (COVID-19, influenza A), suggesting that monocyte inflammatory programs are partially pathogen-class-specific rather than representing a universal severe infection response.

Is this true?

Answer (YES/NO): NO